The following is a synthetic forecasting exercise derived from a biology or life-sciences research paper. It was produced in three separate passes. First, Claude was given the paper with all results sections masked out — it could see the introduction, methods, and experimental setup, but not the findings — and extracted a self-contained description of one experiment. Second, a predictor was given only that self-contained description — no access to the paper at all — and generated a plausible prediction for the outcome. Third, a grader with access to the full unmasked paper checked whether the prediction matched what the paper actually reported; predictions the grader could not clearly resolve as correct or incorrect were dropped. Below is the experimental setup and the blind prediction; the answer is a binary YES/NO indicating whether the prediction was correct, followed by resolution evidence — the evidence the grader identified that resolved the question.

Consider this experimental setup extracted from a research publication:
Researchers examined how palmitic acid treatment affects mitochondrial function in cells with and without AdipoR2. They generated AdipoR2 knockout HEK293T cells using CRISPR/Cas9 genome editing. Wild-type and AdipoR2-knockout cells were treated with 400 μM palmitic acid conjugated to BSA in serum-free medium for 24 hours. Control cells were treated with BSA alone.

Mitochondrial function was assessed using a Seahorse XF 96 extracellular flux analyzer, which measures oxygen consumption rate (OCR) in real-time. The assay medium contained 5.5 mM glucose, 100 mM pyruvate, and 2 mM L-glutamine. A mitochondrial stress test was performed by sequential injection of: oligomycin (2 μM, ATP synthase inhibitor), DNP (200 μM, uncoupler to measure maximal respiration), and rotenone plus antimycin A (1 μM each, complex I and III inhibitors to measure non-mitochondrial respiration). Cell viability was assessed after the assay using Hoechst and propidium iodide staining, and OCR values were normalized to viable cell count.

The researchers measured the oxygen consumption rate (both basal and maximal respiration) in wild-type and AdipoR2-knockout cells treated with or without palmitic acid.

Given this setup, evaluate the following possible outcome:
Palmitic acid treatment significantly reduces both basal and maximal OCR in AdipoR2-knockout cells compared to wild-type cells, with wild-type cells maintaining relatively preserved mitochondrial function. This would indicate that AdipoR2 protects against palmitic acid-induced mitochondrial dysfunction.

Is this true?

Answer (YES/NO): YES